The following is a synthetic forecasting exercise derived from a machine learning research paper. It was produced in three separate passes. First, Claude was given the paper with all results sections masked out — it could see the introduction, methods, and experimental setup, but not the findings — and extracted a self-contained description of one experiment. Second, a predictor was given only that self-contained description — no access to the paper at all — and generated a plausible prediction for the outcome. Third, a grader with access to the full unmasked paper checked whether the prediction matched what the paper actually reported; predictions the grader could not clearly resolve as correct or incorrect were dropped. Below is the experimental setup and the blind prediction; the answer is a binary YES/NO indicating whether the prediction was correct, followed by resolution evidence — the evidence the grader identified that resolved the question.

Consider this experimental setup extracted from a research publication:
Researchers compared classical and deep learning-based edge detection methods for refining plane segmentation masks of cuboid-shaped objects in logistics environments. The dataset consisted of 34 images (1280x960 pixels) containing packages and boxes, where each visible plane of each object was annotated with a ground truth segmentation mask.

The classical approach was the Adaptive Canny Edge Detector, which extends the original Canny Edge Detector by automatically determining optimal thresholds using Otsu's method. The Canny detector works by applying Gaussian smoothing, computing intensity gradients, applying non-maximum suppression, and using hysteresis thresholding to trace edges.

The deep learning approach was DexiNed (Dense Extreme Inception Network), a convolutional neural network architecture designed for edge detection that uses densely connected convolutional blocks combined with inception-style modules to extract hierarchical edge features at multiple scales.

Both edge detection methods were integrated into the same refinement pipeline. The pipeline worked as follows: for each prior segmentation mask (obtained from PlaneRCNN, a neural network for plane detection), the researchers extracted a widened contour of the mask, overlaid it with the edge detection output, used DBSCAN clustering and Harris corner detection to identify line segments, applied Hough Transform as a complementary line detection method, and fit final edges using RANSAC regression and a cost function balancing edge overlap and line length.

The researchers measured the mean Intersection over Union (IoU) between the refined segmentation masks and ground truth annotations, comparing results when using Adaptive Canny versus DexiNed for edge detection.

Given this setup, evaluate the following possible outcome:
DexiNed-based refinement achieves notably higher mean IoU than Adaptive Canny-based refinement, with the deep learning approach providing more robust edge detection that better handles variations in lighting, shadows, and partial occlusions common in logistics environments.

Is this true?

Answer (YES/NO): YES